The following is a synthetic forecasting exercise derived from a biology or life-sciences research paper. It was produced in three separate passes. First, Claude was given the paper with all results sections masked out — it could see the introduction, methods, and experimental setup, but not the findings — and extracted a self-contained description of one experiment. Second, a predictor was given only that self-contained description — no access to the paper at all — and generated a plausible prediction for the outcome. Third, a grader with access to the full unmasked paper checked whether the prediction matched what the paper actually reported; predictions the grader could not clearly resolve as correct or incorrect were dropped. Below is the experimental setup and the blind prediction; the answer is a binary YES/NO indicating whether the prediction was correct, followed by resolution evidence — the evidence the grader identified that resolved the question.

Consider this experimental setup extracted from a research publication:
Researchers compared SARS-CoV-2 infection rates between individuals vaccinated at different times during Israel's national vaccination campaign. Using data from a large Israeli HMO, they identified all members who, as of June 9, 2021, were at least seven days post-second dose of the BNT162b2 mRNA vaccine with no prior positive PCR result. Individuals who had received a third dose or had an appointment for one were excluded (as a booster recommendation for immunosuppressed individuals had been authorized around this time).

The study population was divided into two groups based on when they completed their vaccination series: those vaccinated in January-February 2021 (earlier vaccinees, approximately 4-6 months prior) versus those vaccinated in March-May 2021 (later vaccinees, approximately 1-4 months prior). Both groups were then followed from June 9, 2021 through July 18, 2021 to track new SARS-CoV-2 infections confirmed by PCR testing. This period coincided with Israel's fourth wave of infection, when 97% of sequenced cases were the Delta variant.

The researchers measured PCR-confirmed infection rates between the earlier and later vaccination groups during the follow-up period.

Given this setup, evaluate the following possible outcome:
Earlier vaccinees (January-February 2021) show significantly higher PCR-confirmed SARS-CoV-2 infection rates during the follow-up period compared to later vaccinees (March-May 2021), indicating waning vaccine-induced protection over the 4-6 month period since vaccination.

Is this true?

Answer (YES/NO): YES